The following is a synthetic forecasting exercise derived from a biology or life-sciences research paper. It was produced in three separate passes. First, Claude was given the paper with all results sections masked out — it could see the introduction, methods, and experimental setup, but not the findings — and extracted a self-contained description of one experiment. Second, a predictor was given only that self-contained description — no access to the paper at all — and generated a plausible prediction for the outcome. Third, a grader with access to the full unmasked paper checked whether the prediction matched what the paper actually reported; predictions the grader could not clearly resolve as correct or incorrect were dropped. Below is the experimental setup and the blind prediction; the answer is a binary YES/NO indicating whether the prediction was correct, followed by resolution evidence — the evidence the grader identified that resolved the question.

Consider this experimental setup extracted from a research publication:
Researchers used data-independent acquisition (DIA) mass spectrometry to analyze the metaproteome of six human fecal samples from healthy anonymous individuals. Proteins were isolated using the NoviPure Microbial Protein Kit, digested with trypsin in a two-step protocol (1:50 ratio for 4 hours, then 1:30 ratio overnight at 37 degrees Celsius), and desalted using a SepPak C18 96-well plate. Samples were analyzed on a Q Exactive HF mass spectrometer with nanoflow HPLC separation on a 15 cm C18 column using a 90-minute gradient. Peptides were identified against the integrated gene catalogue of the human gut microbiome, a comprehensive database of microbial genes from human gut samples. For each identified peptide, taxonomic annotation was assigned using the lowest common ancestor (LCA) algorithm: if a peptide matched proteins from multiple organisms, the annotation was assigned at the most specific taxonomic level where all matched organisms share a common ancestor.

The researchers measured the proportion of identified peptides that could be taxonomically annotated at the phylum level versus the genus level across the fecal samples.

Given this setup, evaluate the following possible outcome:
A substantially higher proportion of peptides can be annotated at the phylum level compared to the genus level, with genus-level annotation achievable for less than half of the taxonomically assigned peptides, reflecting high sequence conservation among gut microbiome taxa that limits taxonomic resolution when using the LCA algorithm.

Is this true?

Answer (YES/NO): YES